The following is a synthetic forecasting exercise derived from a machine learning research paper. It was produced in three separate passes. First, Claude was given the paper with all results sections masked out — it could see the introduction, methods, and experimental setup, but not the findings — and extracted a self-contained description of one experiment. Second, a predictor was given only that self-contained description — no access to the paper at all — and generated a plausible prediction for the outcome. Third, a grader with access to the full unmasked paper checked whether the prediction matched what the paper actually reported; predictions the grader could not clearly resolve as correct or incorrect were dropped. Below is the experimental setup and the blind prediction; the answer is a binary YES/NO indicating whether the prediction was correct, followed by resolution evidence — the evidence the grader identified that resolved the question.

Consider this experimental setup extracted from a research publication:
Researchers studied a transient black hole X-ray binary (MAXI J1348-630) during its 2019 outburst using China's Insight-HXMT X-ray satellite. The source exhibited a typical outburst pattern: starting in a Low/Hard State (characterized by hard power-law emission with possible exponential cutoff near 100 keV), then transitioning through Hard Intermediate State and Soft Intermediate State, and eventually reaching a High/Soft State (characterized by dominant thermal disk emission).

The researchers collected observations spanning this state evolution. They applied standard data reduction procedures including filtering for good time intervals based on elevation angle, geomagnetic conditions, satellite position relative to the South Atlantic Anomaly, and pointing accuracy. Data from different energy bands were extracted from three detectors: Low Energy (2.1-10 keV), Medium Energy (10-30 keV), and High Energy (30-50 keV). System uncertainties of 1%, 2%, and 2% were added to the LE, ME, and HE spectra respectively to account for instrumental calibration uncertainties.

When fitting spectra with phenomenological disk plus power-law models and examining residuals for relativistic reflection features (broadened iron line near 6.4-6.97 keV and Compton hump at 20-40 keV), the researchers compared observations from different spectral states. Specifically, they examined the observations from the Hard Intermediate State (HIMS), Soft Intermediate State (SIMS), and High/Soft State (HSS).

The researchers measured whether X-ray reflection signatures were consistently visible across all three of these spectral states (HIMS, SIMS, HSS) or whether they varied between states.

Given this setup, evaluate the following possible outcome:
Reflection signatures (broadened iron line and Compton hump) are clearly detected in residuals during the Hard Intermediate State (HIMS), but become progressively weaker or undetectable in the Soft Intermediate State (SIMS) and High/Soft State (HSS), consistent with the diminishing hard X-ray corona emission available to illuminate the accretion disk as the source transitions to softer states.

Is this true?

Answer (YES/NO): NO